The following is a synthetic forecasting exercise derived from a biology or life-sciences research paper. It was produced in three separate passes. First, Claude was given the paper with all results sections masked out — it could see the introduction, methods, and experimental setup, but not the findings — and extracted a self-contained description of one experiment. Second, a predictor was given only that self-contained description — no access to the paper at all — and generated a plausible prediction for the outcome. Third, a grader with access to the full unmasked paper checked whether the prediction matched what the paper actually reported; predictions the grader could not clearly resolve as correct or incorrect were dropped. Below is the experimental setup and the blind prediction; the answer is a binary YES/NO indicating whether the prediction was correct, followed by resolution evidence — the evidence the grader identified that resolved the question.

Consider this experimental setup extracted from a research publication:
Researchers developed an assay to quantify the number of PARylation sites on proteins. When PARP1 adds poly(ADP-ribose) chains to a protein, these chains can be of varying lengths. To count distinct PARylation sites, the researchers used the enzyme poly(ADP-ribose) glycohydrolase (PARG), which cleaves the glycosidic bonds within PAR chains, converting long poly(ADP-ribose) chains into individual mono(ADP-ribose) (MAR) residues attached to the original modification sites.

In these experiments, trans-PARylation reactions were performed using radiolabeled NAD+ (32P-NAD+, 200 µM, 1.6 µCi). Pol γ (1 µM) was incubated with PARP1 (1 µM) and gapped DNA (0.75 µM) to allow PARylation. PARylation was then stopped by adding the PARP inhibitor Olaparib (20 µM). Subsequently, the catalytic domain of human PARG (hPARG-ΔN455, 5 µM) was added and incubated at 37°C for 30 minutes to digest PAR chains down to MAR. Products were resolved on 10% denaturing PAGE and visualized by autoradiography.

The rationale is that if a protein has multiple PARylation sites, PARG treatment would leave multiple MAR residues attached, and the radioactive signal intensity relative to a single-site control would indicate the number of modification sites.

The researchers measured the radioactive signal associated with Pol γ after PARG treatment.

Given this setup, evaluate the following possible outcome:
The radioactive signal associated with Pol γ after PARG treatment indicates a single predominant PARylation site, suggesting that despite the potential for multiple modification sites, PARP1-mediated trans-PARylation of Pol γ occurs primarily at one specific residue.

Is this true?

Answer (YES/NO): NO